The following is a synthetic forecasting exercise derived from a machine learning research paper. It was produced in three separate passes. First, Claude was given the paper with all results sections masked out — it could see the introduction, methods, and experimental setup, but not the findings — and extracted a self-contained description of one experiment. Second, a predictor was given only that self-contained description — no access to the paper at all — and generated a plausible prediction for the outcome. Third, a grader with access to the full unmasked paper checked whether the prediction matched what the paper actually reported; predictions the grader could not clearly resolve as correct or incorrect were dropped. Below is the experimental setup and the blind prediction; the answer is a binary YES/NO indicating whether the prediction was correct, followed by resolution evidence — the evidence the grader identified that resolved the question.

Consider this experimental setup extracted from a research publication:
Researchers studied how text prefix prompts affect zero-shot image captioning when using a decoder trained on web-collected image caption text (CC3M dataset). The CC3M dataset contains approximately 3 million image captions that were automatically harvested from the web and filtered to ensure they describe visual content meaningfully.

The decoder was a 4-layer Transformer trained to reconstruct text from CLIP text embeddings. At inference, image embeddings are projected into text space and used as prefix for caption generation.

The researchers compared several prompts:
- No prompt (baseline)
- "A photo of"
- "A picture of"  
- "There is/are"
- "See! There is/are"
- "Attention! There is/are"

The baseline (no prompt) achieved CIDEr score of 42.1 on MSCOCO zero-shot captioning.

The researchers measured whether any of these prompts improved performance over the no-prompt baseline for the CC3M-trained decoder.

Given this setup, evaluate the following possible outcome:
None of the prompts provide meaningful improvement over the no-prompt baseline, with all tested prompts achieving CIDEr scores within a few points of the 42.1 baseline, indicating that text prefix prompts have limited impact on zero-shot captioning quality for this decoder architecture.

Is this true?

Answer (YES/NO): NO